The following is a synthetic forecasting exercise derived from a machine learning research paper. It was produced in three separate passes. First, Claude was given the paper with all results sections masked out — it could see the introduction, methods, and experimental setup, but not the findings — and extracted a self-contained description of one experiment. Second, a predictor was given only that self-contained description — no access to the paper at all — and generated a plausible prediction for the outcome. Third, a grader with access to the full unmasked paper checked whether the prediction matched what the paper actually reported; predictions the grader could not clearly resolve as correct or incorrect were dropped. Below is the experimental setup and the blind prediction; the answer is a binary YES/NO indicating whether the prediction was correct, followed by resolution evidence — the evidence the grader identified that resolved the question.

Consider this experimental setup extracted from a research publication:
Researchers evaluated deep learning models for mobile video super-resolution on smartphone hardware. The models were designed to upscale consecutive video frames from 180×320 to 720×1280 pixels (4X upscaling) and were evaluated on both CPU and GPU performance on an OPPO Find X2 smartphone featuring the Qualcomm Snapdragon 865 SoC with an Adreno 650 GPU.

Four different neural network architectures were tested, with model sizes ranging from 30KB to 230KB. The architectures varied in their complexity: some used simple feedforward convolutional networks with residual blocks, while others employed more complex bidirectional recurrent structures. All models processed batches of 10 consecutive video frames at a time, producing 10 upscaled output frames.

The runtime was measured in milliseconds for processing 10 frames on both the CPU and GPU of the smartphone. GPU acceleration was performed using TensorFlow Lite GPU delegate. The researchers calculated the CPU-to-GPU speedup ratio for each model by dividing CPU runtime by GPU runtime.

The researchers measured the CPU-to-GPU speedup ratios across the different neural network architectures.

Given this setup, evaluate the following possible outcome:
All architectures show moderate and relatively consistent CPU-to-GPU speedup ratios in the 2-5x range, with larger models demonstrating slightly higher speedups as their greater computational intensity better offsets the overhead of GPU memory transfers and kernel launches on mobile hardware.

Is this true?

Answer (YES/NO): NO